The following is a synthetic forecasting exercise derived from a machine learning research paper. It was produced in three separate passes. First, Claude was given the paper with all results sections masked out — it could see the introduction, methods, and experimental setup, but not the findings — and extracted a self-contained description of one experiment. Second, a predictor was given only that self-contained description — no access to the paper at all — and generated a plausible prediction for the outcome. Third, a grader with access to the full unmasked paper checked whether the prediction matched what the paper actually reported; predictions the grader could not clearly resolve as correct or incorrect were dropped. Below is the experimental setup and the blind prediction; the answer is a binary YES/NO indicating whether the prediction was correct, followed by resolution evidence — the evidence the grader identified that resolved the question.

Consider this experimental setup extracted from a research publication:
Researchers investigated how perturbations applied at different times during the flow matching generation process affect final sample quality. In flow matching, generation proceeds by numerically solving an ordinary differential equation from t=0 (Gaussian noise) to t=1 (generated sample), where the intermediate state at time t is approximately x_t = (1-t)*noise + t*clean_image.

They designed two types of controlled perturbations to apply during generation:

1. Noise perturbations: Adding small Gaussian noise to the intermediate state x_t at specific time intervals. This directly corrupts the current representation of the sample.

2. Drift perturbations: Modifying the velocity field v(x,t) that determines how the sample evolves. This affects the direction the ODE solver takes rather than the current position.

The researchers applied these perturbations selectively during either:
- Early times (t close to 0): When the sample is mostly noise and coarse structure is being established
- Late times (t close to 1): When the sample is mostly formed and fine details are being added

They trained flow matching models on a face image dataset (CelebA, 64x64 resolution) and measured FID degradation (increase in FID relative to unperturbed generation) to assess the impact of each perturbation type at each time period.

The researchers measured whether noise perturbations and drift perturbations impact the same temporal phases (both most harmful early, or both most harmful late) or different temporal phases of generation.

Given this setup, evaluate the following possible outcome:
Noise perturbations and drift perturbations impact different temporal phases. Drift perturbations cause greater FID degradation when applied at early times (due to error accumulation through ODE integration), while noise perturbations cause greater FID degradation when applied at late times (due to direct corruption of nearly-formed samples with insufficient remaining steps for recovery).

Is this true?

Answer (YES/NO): YES